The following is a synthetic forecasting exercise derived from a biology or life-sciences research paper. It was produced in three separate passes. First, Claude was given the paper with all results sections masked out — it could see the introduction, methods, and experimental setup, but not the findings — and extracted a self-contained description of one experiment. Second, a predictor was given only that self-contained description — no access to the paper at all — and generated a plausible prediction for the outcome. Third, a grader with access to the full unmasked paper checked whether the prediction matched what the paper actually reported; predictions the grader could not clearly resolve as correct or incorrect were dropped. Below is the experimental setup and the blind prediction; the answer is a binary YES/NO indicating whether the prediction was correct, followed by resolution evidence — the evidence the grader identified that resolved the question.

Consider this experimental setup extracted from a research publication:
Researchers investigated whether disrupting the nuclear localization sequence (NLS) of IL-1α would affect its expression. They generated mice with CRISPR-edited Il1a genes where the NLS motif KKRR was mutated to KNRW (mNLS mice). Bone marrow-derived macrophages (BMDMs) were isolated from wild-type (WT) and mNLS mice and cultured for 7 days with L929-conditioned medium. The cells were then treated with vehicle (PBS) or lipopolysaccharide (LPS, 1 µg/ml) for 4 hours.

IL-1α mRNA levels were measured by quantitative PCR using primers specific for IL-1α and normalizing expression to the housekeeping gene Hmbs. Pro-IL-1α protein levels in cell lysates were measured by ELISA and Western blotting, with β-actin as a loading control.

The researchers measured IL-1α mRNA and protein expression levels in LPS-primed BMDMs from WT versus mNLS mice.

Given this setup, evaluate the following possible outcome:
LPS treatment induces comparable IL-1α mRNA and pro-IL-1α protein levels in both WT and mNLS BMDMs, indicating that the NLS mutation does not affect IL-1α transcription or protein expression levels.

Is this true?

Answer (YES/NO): NO